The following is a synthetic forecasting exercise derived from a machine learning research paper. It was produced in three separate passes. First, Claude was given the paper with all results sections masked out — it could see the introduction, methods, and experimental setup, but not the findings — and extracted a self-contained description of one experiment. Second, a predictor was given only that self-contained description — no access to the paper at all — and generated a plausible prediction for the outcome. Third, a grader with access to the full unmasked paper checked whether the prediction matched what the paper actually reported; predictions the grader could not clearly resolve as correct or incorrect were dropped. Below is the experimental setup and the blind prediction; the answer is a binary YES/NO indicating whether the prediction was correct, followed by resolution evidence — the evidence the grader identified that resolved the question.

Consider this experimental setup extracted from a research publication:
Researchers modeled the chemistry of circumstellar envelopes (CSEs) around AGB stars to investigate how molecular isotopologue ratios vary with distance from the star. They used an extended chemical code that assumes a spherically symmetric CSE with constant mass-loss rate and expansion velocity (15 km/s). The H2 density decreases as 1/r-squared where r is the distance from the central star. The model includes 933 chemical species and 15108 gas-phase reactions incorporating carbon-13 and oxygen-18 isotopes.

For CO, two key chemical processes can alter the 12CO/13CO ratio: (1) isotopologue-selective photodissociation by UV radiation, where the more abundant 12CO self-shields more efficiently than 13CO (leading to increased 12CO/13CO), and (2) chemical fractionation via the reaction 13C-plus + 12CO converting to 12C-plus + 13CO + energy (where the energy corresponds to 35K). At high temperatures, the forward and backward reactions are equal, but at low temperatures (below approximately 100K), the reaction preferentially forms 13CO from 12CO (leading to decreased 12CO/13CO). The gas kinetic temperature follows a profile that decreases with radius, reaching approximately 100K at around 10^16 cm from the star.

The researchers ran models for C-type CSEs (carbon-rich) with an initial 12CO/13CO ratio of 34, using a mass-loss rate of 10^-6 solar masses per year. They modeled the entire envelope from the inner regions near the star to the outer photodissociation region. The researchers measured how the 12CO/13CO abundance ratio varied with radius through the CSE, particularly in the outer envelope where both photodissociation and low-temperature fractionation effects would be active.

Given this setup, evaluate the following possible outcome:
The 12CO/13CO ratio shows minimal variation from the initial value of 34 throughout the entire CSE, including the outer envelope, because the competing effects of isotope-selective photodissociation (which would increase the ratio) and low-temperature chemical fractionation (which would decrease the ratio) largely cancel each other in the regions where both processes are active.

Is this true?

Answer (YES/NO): NO